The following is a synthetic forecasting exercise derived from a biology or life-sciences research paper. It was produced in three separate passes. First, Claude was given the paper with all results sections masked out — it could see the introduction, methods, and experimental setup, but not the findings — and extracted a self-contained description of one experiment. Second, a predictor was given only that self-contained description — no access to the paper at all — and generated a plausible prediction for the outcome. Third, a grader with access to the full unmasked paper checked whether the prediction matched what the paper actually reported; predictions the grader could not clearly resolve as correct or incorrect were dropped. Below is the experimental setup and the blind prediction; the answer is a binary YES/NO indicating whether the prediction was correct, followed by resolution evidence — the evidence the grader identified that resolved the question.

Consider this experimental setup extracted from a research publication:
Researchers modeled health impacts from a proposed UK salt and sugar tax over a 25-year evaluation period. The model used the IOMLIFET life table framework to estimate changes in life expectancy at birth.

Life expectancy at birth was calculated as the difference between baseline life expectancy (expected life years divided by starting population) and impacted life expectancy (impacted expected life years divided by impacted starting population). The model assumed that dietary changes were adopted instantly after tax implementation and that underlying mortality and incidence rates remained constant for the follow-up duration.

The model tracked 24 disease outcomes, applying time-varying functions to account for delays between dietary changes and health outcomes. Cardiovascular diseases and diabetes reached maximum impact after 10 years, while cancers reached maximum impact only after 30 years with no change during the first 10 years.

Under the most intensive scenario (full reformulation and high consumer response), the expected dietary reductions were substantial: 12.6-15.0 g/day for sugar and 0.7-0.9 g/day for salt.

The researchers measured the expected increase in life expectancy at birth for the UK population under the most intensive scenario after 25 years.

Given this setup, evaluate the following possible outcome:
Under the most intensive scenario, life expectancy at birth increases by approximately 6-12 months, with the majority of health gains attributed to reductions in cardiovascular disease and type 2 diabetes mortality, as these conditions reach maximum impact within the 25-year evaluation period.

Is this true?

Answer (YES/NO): NO